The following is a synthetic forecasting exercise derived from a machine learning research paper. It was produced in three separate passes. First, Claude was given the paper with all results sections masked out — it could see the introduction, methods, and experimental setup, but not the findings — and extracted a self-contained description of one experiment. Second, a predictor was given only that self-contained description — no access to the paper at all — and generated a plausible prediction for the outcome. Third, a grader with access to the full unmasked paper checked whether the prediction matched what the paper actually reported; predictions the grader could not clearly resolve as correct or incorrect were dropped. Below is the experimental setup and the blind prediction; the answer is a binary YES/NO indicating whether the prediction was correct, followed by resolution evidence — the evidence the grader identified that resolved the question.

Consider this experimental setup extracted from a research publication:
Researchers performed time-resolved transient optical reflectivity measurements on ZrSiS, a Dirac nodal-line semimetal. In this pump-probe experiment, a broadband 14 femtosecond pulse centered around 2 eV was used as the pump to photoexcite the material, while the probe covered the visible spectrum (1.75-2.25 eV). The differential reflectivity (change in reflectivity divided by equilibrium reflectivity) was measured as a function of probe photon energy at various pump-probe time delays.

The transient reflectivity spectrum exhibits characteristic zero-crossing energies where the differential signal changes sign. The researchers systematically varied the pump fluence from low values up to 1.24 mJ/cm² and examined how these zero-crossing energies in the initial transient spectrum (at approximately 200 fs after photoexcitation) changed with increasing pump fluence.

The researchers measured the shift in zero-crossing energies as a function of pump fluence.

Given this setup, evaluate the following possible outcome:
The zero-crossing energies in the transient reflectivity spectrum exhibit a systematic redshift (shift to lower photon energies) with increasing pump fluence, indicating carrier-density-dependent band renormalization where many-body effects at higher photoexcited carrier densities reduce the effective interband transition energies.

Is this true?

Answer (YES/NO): YES